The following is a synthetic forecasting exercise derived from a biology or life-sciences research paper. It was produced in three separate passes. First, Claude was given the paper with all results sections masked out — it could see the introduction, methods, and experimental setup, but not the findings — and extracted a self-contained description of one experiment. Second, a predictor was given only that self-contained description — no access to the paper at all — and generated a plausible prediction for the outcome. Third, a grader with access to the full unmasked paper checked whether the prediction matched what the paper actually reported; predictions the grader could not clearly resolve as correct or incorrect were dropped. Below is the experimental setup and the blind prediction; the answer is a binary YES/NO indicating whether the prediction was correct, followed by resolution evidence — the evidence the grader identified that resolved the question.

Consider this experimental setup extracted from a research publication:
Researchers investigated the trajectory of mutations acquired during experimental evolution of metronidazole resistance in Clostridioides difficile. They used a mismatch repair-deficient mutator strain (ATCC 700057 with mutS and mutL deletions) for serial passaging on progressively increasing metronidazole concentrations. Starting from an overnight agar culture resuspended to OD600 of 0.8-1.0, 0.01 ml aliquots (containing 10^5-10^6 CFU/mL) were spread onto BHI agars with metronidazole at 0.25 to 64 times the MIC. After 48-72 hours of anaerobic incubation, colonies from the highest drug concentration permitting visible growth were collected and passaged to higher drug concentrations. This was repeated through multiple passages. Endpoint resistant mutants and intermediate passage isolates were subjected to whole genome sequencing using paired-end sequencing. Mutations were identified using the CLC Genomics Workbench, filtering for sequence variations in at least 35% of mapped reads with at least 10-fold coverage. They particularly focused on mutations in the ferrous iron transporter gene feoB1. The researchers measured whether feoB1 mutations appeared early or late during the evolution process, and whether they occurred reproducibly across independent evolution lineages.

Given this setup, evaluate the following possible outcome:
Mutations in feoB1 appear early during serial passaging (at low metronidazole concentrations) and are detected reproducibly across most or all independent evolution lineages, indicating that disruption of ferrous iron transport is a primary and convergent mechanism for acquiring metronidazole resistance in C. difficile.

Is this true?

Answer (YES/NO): YES